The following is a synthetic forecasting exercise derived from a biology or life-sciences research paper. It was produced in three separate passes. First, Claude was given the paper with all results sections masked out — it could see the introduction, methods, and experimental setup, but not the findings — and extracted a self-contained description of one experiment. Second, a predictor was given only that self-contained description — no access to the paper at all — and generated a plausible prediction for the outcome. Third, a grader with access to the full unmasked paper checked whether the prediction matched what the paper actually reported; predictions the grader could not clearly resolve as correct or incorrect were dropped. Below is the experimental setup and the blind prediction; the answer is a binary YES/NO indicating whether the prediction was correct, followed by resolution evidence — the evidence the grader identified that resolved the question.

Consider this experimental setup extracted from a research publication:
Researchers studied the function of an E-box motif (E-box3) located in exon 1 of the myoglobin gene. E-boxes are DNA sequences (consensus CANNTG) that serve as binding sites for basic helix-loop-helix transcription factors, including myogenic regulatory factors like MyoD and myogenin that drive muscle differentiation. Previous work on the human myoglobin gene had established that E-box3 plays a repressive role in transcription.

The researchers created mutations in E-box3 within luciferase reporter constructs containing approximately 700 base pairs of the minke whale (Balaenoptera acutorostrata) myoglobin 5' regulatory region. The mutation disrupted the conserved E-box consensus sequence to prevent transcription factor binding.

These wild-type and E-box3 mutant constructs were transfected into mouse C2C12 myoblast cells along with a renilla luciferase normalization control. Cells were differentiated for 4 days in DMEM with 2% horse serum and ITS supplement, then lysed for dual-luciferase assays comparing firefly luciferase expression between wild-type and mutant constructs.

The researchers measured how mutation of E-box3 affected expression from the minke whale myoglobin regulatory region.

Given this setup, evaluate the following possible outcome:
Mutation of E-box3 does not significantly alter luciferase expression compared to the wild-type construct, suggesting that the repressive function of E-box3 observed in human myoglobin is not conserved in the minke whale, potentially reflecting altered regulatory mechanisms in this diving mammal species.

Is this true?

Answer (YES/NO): NO